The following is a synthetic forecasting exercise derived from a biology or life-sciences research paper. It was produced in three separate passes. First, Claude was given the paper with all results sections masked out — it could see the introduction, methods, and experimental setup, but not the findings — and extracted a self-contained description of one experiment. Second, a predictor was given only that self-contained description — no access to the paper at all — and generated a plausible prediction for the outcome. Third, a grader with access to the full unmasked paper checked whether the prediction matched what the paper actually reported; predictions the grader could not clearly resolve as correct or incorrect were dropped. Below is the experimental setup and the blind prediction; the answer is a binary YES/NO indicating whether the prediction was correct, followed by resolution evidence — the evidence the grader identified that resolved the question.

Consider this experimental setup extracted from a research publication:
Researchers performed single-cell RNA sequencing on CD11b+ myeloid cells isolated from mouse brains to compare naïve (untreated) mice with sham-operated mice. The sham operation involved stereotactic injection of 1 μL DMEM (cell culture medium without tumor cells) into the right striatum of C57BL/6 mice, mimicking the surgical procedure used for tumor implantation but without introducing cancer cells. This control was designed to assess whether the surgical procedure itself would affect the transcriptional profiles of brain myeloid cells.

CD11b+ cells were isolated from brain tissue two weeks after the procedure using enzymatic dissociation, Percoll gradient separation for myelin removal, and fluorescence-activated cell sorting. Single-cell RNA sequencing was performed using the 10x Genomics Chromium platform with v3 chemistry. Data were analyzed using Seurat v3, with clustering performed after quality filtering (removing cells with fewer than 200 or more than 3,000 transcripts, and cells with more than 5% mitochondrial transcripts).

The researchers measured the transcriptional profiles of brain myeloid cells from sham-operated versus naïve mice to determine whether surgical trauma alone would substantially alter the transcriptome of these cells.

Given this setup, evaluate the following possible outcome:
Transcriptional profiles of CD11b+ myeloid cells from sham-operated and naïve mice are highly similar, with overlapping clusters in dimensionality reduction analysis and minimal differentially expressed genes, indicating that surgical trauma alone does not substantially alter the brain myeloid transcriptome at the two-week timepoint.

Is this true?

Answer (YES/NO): YES